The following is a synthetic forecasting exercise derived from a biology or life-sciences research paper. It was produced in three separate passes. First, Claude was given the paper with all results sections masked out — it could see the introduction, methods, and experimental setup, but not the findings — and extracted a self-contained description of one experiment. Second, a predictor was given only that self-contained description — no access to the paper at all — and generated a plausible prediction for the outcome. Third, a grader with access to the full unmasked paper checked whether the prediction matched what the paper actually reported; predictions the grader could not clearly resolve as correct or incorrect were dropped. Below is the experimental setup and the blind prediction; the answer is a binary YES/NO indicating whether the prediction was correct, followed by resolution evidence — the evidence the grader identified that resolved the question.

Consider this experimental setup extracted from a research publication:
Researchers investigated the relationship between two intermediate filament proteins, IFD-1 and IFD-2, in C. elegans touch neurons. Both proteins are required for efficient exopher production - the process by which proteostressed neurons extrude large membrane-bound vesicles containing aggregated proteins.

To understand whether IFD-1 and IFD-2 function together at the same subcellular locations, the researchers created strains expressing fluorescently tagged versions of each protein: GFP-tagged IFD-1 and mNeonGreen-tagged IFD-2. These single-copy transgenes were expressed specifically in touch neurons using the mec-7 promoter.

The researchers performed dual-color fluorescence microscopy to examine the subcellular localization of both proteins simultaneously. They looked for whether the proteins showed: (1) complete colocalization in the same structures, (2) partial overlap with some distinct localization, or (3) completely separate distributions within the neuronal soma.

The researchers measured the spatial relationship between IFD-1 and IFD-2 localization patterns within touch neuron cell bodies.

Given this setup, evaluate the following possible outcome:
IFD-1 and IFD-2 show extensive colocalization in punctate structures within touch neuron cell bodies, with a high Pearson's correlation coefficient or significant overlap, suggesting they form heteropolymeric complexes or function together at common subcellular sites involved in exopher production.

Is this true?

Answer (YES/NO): YES